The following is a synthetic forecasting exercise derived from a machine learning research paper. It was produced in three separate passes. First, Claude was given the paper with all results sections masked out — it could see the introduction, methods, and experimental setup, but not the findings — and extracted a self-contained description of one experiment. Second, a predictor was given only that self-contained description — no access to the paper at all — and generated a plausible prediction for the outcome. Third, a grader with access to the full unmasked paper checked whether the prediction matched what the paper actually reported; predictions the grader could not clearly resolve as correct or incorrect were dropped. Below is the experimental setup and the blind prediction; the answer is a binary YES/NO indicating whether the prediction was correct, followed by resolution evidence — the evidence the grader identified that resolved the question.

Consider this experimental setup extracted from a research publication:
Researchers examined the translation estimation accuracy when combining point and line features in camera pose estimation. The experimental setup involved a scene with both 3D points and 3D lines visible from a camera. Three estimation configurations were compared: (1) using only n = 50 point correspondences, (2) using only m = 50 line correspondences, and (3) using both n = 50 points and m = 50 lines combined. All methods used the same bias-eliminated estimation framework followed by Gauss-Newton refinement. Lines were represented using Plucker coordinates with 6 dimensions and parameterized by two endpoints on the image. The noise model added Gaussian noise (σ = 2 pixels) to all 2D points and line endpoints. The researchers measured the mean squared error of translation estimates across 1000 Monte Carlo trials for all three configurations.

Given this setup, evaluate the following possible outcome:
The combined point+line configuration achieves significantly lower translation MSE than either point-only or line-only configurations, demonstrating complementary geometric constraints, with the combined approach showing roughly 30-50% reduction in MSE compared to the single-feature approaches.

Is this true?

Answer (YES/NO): NO